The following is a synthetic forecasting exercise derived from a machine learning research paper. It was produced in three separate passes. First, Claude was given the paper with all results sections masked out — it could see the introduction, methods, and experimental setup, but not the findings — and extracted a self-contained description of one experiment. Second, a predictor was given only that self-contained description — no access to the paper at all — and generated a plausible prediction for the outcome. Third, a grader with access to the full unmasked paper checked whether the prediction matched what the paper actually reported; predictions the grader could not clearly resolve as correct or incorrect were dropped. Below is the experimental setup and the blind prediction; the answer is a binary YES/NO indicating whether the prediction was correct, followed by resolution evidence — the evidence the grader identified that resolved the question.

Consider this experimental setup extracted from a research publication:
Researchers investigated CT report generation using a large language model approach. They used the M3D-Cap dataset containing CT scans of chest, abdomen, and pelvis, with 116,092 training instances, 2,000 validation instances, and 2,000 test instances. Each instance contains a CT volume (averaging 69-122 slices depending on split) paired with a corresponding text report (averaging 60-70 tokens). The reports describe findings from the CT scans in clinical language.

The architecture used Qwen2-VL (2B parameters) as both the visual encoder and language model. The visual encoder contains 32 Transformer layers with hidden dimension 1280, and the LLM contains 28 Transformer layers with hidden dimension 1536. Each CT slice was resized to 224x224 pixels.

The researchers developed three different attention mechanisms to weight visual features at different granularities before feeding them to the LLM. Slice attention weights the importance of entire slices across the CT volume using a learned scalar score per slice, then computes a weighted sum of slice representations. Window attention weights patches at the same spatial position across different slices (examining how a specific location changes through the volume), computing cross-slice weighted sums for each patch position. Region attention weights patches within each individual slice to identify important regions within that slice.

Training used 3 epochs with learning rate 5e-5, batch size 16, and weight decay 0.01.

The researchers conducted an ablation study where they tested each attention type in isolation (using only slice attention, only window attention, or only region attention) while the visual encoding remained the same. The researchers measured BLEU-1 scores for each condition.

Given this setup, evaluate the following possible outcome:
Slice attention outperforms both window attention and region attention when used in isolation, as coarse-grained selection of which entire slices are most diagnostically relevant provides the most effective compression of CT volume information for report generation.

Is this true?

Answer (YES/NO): NO